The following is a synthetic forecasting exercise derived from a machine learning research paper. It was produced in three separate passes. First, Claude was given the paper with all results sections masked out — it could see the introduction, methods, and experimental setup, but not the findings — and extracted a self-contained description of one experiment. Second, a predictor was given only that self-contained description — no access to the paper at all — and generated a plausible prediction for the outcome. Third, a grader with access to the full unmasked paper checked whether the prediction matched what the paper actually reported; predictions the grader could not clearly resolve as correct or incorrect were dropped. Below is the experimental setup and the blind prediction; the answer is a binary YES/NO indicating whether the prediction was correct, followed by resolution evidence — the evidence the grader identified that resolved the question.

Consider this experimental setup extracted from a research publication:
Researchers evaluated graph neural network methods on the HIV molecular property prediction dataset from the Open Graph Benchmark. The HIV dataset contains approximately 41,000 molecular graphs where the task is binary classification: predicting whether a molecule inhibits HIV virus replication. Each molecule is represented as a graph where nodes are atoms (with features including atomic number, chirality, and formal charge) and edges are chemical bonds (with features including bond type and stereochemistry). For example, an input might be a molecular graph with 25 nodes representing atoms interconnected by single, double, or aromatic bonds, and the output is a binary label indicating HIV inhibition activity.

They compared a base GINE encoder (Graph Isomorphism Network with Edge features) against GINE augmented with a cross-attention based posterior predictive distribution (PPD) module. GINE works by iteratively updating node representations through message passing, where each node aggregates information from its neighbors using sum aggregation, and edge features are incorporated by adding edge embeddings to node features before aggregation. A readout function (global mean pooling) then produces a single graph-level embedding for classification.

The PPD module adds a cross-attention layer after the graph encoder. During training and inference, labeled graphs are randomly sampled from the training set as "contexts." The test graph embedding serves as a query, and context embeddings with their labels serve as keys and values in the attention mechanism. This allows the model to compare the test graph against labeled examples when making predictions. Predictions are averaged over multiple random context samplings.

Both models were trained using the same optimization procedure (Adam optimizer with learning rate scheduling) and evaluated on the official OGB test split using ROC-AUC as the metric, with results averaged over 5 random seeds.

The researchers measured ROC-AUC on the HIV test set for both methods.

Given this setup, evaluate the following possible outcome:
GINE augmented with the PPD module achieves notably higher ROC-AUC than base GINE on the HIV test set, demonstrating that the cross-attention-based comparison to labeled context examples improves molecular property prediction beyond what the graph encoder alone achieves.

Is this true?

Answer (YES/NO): NO